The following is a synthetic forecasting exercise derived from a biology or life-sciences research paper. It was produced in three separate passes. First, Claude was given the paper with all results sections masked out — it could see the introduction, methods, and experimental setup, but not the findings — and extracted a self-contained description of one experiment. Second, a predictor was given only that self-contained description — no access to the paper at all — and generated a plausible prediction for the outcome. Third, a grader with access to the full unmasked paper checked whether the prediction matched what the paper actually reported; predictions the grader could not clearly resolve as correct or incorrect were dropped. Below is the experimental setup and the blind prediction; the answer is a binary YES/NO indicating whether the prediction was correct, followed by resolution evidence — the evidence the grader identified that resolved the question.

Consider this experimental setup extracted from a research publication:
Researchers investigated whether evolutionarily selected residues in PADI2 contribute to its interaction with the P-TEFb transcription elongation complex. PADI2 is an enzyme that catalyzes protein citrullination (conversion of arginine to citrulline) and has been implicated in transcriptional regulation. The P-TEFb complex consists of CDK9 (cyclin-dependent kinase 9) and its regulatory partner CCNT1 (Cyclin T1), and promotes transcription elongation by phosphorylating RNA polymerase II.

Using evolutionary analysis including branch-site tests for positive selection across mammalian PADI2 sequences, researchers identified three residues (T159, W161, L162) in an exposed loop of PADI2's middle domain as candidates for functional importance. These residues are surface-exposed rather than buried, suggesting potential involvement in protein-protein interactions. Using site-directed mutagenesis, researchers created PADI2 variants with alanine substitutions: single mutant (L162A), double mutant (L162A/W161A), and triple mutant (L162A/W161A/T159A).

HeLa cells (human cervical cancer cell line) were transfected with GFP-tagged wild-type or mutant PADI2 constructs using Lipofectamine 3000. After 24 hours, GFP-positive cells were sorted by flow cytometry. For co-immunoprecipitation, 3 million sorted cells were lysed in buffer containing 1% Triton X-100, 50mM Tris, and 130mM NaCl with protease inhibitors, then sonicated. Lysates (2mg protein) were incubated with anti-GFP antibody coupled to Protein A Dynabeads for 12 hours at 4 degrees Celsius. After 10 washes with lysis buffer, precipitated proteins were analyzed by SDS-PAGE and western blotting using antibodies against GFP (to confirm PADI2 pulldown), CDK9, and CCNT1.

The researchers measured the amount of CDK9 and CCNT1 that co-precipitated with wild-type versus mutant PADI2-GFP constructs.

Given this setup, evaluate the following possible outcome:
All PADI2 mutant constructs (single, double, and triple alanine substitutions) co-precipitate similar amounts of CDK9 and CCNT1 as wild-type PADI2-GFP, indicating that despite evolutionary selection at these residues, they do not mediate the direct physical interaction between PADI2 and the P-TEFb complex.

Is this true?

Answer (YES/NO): NO